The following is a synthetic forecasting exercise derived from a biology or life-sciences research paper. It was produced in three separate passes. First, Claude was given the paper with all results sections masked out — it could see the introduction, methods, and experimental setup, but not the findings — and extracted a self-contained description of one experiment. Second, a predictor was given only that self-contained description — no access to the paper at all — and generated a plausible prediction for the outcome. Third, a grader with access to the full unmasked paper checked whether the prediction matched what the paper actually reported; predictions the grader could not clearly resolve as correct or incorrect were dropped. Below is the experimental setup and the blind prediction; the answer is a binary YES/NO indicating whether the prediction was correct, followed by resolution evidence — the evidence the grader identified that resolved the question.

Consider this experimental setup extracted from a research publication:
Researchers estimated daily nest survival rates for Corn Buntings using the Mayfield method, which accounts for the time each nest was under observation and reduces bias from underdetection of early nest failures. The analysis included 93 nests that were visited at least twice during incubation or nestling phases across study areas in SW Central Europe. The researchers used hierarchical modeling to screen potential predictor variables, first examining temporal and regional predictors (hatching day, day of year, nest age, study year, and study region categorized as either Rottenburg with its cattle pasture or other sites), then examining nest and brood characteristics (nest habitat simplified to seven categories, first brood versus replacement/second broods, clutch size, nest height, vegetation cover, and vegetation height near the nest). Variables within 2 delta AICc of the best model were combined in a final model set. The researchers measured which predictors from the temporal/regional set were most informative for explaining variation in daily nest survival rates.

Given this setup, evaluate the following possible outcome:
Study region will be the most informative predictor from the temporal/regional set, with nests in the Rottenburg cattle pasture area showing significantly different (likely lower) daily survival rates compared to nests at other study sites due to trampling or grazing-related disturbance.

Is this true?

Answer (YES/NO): NO